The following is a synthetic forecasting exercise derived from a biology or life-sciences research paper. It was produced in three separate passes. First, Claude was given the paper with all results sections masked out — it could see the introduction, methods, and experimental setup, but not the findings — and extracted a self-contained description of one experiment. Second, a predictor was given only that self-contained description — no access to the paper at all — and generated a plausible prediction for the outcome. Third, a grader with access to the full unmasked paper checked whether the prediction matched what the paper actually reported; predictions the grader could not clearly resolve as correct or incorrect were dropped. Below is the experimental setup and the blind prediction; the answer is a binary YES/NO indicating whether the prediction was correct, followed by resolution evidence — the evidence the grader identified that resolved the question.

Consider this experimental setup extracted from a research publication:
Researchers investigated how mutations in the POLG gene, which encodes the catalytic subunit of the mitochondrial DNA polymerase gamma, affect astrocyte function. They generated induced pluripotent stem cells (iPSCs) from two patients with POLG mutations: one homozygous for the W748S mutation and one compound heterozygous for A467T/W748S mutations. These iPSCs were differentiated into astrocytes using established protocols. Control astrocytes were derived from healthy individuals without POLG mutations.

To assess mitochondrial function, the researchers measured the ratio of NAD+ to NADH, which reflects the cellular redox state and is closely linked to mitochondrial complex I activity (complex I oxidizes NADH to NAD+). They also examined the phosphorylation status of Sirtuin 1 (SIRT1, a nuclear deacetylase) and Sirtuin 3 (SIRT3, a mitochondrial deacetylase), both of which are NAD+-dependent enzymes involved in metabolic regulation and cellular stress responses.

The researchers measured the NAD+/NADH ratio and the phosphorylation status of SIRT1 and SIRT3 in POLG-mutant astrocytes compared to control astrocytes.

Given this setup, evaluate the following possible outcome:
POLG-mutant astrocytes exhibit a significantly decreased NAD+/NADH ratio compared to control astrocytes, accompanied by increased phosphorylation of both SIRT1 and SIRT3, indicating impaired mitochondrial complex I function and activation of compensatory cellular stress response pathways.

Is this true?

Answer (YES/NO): NO